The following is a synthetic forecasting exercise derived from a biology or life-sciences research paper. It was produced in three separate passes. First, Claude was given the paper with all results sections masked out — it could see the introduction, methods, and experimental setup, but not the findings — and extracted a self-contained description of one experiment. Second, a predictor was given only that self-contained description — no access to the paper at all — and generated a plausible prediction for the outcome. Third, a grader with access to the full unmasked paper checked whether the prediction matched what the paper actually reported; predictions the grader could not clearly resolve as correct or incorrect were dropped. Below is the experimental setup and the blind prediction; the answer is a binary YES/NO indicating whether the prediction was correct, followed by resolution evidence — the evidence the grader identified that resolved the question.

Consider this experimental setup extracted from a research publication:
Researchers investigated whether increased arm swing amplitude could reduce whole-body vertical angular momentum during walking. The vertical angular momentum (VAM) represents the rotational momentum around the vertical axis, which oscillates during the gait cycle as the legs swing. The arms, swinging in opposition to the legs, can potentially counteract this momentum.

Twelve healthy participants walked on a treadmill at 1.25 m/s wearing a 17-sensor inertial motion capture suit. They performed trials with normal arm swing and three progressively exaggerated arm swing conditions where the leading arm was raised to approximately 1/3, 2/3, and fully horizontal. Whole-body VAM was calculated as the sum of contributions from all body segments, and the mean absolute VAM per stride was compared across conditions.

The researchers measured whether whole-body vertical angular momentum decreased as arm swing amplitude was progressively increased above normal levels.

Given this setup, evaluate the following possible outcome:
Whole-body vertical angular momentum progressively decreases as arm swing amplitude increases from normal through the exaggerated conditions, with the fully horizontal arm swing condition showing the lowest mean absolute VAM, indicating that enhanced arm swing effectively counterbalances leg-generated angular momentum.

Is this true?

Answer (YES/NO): NO